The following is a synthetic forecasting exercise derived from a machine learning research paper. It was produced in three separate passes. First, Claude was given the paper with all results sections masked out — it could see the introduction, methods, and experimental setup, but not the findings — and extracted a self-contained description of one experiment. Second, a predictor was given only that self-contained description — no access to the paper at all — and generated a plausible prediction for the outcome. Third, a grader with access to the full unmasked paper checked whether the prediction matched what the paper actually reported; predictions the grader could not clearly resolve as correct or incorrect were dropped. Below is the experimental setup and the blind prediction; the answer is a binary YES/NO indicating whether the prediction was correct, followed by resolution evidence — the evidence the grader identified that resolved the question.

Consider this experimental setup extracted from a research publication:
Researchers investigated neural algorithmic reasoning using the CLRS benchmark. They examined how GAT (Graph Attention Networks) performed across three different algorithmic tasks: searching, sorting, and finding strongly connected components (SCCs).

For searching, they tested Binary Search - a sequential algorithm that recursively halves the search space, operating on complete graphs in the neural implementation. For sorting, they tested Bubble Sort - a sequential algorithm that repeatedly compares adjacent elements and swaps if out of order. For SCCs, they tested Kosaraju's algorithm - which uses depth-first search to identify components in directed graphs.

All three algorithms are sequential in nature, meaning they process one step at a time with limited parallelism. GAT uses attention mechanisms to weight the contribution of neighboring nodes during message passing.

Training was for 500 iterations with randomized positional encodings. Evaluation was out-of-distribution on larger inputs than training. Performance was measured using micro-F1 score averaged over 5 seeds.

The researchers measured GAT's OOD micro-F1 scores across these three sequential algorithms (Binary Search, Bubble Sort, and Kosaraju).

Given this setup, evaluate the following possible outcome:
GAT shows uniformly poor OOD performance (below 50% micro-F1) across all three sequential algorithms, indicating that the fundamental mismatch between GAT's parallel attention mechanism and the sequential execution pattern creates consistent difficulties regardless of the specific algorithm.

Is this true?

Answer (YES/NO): NO